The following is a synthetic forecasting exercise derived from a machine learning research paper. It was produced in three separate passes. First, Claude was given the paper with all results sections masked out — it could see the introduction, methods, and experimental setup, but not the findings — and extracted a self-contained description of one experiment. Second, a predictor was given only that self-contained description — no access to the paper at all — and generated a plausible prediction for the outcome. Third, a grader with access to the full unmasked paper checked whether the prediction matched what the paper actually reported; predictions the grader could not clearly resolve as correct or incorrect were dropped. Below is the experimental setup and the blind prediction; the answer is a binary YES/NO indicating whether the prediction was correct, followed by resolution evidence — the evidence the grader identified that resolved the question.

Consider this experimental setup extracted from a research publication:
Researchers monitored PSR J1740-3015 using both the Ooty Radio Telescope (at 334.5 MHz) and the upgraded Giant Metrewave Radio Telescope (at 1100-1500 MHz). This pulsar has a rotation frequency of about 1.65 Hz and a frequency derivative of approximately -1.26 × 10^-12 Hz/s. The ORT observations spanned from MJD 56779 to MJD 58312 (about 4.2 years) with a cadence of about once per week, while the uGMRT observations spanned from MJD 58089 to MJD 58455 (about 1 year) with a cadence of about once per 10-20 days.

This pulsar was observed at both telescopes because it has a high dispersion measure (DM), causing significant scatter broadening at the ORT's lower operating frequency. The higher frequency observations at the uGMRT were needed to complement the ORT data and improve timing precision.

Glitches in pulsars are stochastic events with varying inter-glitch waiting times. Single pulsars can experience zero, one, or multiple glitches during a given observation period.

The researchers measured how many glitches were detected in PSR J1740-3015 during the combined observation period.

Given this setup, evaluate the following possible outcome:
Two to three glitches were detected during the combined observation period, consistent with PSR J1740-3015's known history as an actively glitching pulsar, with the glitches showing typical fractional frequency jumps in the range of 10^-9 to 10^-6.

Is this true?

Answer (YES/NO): YES